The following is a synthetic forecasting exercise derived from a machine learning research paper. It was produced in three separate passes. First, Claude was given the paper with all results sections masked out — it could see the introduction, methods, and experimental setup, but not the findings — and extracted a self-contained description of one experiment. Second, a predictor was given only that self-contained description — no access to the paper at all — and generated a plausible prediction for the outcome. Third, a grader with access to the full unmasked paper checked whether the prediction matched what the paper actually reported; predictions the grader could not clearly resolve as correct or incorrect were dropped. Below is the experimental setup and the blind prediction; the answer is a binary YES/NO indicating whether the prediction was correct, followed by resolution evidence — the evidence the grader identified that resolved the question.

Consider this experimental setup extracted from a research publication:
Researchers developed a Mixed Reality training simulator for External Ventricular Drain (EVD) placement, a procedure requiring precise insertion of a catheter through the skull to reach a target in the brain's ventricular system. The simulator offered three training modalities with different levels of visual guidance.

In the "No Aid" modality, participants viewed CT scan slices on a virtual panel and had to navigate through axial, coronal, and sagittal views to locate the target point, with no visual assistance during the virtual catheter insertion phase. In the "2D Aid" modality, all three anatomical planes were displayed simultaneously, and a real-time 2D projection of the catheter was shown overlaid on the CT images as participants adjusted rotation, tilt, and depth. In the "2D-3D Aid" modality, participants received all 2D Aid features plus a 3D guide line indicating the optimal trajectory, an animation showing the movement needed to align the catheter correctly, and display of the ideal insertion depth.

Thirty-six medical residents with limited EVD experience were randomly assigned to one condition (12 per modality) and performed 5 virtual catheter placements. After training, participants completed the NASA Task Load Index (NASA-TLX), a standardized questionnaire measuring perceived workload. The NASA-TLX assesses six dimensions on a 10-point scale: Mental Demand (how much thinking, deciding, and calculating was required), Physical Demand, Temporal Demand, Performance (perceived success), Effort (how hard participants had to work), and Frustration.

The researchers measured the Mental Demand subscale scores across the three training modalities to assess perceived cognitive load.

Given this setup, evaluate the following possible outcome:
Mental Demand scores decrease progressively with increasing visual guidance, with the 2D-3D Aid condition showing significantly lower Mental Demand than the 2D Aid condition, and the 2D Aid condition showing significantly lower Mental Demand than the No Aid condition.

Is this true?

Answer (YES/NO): NO